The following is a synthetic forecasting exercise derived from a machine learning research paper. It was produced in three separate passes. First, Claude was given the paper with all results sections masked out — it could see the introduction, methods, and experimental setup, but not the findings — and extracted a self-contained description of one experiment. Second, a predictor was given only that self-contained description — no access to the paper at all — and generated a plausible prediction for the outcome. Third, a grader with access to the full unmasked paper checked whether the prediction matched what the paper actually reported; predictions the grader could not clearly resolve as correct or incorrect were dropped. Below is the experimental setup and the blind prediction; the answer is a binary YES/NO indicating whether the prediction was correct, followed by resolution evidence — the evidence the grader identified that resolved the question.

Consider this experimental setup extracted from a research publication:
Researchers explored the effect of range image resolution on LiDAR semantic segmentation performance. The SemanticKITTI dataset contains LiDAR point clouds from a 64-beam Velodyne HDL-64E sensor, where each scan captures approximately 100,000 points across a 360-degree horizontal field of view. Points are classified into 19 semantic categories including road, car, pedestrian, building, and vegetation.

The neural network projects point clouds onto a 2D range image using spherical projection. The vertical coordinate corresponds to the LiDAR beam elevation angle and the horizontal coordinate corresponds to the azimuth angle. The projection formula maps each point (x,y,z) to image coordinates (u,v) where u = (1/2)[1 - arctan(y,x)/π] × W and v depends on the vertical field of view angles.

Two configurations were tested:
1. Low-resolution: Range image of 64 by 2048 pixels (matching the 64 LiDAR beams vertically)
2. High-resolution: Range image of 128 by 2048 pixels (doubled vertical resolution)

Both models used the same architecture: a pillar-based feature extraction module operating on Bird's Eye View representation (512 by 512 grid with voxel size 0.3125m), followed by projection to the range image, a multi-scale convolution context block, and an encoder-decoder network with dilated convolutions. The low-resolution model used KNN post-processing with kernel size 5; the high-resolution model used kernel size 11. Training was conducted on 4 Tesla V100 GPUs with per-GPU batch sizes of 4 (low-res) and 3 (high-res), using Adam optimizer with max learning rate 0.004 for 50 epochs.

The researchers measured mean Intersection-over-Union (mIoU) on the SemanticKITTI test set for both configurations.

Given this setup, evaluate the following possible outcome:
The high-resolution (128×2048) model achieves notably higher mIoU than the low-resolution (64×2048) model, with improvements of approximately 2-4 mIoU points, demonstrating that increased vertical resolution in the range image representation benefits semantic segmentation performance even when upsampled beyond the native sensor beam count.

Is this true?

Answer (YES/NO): YES